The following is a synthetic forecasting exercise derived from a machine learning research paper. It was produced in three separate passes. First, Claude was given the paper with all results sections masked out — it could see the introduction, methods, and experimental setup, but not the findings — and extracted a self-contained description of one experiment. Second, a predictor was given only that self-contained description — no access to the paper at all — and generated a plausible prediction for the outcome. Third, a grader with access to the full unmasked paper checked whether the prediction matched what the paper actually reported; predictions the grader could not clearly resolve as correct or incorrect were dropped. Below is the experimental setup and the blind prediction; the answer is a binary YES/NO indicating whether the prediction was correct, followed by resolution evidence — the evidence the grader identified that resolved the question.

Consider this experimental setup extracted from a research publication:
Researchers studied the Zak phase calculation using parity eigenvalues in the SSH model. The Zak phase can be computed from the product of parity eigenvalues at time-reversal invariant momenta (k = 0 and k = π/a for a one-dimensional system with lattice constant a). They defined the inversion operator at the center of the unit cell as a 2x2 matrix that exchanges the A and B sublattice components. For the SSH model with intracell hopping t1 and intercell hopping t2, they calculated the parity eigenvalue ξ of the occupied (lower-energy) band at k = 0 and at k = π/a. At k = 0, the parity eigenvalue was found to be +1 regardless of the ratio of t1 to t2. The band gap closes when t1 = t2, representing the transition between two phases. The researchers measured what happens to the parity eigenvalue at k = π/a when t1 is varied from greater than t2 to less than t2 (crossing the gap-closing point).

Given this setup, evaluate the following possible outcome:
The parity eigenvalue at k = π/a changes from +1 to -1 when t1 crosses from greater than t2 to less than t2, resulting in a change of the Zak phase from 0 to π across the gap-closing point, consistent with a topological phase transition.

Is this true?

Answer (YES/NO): YES